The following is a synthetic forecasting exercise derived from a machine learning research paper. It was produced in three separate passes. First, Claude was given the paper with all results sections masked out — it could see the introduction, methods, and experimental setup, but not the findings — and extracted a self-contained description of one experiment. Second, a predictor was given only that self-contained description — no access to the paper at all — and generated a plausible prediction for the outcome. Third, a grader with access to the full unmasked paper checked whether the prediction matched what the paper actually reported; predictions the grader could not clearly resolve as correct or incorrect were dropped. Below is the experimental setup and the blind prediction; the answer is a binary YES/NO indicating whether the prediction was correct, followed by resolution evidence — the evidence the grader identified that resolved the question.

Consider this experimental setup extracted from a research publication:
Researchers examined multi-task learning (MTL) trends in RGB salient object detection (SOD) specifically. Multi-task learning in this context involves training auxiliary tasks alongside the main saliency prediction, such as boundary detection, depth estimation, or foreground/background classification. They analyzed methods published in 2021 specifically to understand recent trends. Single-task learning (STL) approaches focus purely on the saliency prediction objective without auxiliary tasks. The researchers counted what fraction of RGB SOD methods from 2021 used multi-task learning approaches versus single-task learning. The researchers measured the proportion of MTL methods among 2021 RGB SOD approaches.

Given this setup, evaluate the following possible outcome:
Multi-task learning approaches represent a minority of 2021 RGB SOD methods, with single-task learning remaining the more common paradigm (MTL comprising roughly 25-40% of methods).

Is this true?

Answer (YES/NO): NO